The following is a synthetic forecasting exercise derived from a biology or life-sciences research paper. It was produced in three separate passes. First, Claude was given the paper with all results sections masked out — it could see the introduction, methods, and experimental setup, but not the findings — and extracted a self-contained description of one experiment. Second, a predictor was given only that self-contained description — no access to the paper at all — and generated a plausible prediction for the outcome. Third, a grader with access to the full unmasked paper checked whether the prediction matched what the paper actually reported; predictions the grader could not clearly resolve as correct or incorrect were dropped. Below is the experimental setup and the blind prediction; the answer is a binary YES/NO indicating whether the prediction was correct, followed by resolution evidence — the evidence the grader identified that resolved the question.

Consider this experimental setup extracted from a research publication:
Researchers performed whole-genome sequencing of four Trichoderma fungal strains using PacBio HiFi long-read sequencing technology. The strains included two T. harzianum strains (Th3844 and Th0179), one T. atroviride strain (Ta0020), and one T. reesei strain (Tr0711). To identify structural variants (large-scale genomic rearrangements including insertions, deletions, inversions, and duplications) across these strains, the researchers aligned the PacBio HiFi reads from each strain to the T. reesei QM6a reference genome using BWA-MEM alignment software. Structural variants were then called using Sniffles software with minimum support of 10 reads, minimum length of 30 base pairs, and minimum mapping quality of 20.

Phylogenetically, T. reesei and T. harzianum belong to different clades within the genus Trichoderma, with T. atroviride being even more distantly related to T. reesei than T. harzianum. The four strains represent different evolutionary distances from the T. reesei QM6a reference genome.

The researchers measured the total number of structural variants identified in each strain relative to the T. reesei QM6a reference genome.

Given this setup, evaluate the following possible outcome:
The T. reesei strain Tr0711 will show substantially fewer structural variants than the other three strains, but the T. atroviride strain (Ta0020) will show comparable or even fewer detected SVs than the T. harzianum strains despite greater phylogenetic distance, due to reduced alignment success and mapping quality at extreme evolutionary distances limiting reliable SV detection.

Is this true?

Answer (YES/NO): YES